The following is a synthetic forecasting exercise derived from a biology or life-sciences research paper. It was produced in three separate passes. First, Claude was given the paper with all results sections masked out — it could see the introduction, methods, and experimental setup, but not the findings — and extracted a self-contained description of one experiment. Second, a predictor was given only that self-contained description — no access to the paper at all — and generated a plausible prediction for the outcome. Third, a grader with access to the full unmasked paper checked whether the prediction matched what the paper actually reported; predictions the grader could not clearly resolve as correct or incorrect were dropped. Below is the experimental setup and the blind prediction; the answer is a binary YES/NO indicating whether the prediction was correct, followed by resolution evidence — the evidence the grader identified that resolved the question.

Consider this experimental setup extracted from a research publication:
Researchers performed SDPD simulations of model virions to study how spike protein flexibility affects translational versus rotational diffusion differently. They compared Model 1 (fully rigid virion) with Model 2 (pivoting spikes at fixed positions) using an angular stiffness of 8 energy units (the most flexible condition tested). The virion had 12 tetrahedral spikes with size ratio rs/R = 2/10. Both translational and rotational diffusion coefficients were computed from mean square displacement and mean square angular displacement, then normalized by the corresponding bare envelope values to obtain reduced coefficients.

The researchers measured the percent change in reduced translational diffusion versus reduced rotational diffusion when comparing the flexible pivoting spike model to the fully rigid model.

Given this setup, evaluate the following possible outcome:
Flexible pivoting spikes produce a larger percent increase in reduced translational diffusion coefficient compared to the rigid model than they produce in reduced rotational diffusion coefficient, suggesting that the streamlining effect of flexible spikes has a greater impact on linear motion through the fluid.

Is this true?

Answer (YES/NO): NO